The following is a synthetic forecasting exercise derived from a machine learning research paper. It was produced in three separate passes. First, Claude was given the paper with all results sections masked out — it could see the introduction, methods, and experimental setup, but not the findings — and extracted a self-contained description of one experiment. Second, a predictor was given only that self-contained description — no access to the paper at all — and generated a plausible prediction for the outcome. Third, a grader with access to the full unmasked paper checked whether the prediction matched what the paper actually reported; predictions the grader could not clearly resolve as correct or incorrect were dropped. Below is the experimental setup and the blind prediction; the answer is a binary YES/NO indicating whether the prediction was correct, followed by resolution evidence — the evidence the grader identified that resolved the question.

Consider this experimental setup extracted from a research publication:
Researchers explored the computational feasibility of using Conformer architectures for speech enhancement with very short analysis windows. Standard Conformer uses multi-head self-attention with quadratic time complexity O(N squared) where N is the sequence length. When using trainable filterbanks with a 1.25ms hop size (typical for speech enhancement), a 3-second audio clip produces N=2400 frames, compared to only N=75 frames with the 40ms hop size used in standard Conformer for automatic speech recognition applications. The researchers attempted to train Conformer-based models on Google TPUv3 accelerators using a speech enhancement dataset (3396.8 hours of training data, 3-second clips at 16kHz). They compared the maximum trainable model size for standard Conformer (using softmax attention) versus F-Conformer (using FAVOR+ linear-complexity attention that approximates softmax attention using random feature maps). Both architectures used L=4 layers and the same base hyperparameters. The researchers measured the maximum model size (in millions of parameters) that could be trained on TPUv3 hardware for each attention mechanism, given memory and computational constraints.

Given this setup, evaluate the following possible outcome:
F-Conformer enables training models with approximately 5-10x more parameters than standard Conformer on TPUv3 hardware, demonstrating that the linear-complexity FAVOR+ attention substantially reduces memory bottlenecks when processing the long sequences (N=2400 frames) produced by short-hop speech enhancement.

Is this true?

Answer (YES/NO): NO